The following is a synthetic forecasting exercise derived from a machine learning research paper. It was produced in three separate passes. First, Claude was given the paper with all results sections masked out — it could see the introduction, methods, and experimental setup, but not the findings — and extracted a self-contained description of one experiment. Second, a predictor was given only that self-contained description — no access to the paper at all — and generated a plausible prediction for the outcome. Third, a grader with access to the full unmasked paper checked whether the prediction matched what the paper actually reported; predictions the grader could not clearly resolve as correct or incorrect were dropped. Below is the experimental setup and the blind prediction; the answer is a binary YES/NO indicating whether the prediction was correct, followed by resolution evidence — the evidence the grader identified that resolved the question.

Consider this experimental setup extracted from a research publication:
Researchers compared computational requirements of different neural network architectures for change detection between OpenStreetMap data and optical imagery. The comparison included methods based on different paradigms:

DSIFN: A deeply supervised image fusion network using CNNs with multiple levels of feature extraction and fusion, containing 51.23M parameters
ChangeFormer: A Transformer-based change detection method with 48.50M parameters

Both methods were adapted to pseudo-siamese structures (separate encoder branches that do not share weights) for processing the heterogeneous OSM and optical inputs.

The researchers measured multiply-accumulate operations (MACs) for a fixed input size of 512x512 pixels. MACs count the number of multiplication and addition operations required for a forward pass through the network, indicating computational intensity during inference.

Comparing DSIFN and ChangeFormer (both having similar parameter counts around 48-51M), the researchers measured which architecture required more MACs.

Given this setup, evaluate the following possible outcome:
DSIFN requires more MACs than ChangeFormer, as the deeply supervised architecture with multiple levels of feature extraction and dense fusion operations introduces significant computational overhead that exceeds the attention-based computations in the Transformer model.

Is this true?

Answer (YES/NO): YES